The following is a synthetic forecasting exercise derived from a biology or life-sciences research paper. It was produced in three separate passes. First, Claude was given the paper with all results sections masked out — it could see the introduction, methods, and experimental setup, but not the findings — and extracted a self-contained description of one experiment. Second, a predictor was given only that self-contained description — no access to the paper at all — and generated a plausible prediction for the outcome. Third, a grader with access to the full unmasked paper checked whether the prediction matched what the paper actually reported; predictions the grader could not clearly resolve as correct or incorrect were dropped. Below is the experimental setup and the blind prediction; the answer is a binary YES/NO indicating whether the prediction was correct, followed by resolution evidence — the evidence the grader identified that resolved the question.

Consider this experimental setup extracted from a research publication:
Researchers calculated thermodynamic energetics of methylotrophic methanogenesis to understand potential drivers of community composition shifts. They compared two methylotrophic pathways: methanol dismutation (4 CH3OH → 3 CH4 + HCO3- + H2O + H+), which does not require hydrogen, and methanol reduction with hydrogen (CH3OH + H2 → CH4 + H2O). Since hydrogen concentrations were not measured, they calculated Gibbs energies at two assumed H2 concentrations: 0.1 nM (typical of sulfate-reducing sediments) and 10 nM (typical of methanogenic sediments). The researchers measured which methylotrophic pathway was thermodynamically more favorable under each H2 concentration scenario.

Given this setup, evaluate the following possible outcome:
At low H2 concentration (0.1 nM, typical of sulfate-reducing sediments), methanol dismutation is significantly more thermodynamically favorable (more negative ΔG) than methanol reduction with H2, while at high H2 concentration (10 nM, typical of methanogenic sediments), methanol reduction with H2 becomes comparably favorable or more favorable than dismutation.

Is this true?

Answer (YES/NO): YES